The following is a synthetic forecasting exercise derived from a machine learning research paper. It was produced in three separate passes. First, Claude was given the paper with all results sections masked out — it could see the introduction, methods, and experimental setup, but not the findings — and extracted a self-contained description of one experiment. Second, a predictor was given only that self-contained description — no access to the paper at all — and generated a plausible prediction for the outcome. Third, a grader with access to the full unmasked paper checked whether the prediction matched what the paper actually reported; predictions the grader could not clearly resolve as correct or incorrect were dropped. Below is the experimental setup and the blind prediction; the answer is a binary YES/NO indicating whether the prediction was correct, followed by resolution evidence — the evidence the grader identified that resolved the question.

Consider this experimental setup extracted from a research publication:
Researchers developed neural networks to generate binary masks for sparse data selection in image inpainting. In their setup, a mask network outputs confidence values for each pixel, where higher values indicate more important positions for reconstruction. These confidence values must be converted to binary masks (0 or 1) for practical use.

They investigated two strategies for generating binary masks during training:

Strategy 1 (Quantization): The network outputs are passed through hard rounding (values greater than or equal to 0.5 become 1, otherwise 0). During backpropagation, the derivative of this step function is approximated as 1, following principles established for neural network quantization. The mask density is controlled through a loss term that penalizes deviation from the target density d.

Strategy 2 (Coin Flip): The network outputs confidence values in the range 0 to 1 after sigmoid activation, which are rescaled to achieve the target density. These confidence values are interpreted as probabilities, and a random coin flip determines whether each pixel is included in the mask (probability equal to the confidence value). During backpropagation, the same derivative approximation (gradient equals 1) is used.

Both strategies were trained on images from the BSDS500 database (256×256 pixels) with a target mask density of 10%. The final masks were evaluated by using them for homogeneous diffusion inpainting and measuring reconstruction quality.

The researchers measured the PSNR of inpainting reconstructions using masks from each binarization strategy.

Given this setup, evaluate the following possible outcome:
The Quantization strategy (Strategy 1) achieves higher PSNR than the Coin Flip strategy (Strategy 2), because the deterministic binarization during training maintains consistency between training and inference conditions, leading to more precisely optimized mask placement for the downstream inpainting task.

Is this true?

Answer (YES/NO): YES